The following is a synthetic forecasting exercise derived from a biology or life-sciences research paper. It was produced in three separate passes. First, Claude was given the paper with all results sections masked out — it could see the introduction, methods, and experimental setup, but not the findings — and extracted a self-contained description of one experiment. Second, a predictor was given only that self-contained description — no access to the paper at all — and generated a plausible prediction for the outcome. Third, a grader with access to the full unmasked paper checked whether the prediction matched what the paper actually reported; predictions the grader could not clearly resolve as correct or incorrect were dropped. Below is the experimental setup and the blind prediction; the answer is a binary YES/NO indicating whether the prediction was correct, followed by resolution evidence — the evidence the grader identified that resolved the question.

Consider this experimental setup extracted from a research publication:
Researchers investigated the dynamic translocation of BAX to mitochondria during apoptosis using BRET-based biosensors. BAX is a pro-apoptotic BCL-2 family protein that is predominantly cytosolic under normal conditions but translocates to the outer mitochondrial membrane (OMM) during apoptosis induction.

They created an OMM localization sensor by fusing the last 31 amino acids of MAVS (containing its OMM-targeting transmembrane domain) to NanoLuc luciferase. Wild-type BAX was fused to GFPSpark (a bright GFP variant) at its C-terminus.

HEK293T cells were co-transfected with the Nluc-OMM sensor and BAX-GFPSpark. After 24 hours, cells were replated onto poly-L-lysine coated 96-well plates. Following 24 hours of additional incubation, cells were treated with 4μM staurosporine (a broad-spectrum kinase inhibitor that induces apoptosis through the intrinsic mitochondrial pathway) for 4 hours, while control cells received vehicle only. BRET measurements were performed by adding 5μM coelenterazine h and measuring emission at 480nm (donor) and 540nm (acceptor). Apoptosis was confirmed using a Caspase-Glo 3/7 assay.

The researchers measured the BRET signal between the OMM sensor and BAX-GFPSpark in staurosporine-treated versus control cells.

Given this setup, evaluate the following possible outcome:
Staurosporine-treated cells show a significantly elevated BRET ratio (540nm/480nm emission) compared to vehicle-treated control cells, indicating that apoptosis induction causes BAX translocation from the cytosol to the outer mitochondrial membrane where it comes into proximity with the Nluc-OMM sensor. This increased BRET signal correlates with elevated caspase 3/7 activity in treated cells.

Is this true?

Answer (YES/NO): YES